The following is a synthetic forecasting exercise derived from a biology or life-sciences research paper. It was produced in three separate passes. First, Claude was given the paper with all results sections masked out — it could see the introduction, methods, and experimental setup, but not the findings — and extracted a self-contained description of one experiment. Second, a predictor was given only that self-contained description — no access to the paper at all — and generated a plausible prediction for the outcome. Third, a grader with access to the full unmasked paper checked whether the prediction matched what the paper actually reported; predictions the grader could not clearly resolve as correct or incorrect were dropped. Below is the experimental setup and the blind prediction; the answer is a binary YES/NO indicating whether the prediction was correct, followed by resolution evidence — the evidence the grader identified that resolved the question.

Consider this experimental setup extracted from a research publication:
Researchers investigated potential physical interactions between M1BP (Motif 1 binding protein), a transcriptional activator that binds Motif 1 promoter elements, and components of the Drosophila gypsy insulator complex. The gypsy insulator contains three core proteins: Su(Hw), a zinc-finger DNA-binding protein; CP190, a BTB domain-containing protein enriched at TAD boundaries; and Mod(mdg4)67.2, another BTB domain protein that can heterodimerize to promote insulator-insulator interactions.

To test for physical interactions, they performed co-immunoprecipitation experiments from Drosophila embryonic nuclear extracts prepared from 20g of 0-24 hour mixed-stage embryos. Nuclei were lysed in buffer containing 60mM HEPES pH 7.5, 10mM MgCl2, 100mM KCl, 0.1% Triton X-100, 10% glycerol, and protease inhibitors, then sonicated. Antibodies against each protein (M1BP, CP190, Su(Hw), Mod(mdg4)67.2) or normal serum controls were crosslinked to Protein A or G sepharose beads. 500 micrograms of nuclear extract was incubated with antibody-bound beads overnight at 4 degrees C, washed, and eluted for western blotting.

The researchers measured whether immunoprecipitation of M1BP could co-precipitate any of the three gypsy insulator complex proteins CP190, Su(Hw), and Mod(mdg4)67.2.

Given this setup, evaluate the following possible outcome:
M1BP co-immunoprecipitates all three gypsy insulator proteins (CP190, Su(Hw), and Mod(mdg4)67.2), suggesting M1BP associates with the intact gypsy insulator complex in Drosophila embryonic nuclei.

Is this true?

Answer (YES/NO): YES